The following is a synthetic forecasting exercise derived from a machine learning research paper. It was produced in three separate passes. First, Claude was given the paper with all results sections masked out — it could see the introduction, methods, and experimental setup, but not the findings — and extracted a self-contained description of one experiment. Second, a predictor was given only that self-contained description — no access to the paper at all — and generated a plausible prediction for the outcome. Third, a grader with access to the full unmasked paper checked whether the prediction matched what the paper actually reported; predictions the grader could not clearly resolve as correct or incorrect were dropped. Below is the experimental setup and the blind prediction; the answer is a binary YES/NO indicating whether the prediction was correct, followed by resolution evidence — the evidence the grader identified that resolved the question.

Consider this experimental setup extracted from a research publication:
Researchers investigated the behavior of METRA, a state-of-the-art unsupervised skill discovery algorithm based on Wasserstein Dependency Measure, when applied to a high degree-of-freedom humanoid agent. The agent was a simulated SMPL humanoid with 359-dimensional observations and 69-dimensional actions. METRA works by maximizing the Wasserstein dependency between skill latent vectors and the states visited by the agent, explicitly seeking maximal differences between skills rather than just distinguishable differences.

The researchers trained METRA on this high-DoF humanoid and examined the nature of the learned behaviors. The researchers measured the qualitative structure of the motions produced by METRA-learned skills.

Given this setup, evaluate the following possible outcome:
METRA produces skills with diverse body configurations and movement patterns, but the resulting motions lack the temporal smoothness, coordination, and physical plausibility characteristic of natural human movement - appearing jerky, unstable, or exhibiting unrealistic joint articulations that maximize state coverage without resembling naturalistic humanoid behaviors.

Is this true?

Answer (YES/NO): YES